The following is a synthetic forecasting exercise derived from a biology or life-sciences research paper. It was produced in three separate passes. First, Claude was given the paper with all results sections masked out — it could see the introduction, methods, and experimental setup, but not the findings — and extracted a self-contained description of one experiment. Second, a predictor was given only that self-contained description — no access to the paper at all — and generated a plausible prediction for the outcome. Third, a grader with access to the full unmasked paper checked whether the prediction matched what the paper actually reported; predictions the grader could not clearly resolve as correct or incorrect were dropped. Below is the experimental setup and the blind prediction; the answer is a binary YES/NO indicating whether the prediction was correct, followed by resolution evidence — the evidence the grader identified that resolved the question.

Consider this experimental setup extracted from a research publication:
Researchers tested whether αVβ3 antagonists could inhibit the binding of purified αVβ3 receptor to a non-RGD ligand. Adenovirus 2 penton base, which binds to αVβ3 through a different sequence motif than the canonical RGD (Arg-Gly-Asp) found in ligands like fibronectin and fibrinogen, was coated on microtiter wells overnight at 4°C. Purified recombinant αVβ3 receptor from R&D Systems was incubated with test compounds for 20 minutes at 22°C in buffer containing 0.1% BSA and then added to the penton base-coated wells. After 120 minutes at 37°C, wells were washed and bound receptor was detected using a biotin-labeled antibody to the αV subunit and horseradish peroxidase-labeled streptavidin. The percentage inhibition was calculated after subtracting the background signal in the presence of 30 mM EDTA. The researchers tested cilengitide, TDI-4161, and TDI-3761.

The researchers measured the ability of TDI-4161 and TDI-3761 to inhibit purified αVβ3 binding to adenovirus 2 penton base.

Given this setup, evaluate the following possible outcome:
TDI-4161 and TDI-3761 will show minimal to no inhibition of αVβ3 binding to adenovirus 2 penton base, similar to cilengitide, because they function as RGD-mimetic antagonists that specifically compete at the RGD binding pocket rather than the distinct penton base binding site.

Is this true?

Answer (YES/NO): NO